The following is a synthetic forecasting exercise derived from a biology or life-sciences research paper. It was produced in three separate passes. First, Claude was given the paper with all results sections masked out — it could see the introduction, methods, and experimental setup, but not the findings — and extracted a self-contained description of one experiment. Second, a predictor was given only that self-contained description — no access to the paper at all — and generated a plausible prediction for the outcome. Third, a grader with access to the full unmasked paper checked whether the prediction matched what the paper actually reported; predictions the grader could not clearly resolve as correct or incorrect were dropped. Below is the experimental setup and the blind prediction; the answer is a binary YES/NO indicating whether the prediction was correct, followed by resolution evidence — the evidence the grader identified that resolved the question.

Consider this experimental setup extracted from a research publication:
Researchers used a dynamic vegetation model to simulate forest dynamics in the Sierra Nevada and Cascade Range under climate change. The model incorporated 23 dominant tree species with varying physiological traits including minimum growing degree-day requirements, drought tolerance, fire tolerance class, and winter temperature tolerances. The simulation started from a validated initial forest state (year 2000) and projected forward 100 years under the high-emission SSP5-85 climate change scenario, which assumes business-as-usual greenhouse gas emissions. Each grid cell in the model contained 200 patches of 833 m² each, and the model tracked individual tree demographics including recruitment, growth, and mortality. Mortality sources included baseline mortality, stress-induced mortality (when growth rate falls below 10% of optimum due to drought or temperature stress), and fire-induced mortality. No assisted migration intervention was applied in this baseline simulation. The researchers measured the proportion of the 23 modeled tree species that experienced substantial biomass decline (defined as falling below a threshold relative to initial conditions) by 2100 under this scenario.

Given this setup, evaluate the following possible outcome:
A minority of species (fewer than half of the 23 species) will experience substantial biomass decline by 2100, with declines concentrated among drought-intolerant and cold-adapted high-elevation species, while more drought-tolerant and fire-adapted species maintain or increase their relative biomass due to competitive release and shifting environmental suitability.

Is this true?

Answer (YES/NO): NO